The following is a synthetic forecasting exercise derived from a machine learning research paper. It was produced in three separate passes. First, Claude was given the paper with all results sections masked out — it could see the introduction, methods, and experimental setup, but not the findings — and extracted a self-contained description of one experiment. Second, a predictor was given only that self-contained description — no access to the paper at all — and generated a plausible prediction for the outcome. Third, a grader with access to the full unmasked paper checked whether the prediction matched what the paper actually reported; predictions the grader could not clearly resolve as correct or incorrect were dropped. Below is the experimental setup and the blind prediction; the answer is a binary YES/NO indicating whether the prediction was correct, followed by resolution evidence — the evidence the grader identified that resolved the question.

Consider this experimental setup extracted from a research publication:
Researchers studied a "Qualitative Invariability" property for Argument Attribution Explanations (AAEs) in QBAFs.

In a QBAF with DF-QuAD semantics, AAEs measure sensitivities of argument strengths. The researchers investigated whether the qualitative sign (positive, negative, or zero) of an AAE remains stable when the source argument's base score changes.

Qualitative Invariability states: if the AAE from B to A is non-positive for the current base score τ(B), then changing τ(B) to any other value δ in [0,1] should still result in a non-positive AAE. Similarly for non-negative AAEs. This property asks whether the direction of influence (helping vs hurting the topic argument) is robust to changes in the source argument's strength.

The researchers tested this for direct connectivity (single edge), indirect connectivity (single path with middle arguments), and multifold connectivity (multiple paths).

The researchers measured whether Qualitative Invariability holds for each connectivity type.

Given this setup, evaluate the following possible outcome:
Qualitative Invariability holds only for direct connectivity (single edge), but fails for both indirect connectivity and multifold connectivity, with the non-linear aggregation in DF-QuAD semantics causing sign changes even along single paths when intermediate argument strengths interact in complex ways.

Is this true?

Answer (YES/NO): NO